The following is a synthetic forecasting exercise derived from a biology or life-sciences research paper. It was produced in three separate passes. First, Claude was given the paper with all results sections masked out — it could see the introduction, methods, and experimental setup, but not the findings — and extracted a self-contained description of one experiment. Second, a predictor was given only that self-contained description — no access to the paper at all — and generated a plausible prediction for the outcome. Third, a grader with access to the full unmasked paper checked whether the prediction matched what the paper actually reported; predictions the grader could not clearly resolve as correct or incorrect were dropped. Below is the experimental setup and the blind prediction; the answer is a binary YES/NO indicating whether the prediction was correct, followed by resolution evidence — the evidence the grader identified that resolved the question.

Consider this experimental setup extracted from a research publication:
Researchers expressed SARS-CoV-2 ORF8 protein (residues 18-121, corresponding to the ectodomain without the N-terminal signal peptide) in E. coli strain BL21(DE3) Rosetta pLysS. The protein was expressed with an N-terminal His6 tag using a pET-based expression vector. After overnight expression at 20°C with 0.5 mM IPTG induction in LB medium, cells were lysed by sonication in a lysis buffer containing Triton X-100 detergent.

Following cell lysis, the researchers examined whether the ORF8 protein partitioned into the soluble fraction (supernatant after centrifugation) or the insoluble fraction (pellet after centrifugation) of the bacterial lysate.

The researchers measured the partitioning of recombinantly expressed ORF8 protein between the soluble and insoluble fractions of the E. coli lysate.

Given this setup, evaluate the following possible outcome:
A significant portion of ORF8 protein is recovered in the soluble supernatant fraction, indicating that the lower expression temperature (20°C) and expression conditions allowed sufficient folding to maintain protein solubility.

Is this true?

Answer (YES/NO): NO